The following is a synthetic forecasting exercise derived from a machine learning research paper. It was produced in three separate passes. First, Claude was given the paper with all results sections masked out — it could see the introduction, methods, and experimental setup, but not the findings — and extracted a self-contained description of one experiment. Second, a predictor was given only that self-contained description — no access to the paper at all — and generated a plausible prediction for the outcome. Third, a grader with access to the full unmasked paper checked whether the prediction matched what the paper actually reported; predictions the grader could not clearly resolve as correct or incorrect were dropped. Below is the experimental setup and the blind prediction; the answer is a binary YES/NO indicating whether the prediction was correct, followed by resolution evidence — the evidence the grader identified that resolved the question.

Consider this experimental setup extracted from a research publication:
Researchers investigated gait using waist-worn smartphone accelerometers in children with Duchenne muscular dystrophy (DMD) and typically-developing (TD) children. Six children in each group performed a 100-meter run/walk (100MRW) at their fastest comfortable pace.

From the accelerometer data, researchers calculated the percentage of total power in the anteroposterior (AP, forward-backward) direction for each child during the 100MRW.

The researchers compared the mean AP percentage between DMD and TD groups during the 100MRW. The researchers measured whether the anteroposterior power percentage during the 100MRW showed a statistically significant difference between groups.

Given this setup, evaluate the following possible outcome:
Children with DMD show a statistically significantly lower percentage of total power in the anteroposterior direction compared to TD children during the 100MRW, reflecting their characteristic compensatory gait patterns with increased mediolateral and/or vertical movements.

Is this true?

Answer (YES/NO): NO